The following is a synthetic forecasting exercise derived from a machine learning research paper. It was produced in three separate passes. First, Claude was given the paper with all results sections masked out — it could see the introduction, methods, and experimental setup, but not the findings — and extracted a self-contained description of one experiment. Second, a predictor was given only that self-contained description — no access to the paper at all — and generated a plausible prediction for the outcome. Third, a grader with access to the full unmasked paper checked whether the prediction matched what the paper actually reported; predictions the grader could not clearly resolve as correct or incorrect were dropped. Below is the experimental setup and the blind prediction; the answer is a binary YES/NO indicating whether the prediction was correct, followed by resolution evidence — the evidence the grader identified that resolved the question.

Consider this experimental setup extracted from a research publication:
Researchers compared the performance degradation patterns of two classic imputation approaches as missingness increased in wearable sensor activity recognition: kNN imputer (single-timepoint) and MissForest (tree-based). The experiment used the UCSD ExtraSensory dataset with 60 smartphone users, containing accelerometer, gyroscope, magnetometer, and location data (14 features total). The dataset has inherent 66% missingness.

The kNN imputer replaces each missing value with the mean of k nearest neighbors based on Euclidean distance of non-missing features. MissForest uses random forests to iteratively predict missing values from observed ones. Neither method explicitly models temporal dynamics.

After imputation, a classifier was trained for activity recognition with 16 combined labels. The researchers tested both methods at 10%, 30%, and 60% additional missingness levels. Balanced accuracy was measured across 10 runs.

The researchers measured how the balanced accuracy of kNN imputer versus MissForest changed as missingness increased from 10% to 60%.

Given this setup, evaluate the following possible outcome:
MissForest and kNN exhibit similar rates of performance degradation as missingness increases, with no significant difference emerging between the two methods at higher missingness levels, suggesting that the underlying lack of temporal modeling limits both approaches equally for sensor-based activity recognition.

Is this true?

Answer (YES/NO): YES